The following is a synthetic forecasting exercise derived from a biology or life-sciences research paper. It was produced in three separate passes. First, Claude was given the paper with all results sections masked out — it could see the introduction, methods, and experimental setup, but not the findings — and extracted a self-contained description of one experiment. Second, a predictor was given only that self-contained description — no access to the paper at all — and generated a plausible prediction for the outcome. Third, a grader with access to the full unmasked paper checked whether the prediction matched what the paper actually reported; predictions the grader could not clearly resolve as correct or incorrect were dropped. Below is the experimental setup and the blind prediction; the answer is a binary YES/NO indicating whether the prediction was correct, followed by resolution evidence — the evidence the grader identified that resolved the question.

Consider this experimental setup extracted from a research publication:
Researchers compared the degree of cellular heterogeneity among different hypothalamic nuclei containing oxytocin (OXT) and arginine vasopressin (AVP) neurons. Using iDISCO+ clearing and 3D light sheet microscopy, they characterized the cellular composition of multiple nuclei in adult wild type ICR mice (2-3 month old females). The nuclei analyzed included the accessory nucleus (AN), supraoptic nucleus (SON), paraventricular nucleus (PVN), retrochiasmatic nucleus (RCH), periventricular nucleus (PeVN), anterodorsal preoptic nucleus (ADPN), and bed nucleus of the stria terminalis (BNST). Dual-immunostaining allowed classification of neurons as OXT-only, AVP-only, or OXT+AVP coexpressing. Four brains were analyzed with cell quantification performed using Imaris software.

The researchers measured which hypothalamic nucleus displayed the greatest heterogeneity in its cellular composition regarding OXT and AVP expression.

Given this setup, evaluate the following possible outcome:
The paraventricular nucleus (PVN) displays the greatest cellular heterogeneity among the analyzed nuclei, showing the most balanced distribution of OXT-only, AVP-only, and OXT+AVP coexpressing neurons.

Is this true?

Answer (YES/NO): NO